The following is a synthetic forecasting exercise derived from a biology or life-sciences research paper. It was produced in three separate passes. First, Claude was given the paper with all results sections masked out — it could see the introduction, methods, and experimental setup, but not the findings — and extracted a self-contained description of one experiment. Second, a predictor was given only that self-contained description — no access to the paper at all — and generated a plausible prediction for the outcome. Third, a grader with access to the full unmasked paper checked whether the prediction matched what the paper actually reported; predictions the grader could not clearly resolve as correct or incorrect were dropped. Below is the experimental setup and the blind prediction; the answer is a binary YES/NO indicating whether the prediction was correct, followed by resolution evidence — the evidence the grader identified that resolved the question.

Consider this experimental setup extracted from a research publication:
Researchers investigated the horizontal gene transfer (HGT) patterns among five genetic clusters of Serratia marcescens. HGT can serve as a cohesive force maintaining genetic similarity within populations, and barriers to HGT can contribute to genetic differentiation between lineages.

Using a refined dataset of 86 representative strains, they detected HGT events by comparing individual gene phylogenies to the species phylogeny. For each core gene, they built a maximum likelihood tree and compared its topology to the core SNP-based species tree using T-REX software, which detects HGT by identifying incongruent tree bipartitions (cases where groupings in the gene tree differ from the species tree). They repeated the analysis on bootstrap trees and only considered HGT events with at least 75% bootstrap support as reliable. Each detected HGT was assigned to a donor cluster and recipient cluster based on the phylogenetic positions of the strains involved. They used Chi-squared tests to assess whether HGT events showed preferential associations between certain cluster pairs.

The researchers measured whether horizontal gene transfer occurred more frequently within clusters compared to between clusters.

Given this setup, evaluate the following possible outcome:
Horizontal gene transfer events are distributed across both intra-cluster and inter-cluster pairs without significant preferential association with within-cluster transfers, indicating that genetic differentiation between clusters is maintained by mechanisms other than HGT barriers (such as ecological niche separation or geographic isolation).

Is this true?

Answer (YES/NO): NO